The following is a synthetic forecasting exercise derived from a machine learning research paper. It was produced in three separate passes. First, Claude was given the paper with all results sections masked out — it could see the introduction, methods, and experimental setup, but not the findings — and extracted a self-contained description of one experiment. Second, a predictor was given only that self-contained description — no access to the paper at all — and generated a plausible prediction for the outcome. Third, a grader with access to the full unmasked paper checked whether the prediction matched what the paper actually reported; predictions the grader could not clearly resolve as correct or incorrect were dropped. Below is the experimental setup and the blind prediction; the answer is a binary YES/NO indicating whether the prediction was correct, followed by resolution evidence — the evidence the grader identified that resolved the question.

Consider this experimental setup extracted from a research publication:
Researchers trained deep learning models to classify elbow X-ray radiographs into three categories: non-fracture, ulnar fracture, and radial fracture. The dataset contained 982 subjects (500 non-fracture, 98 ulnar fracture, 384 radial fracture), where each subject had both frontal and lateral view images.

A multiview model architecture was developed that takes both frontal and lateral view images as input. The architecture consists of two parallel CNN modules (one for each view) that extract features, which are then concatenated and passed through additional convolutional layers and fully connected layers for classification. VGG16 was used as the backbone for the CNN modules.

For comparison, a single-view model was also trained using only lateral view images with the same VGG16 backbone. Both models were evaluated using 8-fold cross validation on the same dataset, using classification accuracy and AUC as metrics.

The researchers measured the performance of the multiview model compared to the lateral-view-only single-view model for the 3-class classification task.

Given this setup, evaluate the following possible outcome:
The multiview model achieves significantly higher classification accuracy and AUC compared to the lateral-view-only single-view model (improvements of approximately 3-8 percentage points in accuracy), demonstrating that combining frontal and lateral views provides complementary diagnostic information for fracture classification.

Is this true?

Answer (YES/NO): NO